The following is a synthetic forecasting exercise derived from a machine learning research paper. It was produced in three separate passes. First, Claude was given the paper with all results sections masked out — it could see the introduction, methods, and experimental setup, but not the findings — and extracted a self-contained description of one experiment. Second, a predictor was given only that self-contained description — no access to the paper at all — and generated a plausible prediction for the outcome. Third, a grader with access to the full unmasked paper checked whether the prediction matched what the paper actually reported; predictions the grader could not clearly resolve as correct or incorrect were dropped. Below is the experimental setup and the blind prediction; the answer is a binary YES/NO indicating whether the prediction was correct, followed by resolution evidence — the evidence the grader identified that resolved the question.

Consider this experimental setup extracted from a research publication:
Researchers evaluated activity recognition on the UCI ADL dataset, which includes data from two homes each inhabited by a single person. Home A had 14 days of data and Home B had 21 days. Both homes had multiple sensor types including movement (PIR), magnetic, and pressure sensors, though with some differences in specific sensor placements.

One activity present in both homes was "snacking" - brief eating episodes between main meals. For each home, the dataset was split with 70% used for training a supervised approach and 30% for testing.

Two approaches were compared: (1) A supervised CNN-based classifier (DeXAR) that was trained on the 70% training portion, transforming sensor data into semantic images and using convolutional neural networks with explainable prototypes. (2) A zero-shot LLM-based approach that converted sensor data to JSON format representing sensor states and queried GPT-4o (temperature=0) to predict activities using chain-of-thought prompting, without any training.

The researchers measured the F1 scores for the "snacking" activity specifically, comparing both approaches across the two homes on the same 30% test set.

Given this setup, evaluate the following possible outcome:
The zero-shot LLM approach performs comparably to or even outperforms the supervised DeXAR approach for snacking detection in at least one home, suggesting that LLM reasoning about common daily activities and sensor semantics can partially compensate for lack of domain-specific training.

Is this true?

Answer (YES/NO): YES